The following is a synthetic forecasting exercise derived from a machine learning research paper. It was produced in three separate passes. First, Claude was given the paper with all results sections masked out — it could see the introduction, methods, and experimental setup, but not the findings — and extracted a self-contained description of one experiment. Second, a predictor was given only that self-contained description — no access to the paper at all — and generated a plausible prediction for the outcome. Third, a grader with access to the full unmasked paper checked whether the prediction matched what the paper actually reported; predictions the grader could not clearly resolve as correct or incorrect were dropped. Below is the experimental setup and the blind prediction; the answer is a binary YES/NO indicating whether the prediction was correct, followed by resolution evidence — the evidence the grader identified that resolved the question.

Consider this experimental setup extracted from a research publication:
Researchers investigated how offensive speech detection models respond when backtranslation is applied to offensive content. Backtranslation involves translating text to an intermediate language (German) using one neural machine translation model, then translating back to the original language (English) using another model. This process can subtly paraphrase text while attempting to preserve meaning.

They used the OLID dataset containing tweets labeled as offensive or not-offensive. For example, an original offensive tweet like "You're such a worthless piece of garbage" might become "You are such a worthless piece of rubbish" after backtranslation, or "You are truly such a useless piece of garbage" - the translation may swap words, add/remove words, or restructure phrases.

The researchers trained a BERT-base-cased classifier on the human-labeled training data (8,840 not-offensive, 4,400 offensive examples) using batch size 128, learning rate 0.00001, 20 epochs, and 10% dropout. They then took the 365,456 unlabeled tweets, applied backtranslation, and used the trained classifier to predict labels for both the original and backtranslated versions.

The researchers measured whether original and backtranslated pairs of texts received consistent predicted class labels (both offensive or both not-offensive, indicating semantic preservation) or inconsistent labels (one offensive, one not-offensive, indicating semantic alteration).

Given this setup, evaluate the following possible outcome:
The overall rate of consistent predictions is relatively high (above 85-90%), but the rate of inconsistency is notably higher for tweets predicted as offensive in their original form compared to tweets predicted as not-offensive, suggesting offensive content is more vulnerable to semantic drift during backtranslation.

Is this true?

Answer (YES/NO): NO